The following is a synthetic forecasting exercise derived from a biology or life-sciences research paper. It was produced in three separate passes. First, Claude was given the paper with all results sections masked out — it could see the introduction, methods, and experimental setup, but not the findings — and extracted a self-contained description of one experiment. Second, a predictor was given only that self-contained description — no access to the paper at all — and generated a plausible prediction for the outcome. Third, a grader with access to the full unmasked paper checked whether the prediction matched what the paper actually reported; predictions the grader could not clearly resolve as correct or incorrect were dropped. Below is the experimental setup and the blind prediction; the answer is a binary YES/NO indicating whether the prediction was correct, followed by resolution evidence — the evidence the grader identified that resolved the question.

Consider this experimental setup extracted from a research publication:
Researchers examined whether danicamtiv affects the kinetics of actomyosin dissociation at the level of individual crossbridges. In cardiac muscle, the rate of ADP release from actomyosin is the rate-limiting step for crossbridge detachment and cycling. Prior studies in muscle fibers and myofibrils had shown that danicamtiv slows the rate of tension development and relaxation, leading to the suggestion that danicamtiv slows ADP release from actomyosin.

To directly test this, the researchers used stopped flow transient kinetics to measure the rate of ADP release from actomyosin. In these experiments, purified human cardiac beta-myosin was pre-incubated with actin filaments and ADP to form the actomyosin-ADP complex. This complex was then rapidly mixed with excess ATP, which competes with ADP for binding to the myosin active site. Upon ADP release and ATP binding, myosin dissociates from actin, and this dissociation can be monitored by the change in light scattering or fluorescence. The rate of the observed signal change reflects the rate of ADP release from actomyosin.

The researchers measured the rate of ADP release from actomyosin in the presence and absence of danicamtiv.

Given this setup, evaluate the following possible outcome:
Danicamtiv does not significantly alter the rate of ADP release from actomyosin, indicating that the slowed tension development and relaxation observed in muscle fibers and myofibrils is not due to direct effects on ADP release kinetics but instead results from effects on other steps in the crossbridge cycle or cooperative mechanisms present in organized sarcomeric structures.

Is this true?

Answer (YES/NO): YES